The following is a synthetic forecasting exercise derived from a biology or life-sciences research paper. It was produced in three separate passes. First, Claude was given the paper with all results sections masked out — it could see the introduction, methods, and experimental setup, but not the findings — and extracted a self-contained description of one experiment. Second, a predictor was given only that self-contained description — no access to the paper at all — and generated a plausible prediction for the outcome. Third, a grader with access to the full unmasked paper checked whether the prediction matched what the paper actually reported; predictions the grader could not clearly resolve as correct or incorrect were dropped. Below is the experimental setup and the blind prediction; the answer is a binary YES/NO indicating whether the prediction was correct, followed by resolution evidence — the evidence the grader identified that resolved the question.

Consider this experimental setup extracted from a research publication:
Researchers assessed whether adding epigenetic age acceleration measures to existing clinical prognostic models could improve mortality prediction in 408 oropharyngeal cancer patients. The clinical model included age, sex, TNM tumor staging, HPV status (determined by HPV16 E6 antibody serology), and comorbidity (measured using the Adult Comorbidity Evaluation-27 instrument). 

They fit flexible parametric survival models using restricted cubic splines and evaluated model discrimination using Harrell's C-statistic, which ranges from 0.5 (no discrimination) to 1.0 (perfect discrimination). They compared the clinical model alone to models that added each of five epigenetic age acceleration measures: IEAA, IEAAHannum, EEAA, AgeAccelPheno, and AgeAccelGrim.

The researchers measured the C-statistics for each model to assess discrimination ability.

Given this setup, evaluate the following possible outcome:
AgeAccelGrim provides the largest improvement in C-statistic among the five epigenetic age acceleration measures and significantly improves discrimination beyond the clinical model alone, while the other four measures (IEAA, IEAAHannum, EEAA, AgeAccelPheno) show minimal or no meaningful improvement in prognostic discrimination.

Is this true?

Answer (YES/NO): NO